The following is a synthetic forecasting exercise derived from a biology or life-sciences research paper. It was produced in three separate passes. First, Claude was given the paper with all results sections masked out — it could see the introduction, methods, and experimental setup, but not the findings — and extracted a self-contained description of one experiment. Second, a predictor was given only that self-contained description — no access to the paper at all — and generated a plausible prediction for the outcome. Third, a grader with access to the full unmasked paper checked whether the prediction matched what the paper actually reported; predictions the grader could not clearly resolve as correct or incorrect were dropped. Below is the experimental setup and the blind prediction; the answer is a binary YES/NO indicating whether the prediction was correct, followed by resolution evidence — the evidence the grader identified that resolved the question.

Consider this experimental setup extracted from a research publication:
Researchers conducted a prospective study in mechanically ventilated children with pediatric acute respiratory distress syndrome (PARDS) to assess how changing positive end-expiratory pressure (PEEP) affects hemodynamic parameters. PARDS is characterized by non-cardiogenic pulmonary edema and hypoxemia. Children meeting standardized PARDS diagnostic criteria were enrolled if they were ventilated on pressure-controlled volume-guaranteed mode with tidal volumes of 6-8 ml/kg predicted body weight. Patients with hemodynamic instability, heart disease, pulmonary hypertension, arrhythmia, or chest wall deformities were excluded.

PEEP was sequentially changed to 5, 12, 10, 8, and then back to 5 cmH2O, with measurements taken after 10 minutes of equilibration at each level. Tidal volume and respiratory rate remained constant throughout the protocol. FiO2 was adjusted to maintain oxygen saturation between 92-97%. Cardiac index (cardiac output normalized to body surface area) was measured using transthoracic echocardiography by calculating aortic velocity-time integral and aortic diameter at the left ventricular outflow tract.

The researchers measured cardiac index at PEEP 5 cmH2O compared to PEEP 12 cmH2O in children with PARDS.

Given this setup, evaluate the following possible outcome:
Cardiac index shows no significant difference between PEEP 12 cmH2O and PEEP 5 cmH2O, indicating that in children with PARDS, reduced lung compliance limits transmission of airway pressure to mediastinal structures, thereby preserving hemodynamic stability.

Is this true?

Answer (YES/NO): NO